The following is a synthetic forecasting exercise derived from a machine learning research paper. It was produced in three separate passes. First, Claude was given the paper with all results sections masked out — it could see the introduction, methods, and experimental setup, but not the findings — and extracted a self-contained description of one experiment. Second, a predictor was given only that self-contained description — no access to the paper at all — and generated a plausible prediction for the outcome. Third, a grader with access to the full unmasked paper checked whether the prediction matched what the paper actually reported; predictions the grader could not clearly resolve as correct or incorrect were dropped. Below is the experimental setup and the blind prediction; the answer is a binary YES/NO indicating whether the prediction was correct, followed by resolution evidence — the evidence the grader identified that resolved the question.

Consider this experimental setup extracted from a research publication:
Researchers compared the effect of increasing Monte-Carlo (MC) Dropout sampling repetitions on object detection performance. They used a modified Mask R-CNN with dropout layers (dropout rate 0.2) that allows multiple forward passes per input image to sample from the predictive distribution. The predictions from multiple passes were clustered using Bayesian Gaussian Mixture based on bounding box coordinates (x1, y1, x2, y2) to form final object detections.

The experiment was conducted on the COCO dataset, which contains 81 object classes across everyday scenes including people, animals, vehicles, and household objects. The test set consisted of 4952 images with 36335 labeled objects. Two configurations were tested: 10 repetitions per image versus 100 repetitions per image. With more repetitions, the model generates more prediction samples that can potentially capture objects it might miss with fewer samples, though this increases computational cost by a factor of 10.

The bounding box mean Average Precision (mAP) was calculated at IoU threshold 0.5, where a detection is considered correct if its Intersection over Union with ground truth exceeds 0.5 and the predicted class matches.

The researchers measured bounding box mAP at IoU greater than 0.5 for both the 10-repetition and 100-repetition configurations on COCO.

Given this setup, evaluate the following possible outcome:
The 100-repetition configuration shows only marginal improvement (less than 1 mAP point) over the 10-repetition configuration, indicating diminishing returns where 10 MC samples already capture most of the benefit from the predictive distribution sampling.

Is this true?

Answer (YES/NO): NO